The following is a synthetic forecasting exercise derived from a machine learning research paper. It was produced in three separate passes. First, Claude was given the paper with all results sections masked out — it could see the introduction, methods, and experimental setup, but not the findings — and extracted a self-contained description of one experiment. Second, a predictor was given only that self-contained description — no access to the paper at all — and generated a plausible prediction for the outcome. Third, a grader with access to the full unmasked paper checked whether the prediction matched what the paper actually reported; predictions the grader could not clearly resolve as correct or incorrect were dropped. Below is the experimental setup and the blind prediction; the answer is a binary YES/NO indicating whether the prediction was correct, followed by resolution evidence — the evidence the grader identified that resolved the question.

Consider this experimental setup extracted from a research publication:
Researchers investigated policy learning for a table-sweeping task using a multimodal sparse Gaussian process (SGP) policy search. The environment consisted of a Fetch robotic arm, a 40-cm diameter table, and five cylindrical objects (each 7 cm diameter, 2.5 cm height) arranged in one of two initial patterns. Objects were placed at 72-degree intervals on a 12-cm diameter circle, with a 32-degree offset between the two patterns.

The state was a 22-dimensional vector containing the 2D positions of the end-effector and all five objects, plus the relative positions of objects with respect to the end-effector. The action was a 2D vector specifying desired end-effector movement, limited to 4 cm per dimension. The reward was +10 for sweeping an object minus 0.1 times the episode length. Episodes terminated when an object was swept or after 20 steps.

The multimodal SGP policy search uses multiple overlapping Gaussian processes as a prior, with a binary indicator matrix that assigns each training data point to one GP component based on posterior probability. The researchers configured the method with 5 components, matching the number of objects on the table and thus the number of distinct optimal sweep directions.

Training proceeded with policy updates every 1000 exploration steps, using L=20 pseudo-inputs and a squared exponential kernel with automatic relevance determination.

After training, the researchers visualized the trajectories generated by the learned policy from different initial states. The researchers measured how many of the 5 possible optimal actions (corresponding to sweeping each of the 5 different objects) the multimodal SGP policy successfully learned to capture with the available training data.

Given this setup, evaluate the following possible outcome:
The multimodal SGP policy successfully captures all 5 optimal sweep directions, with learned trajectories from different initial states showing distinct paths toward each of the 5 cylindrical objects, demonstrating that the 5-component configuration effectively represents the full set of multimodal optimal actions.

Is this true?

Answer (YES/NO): NO